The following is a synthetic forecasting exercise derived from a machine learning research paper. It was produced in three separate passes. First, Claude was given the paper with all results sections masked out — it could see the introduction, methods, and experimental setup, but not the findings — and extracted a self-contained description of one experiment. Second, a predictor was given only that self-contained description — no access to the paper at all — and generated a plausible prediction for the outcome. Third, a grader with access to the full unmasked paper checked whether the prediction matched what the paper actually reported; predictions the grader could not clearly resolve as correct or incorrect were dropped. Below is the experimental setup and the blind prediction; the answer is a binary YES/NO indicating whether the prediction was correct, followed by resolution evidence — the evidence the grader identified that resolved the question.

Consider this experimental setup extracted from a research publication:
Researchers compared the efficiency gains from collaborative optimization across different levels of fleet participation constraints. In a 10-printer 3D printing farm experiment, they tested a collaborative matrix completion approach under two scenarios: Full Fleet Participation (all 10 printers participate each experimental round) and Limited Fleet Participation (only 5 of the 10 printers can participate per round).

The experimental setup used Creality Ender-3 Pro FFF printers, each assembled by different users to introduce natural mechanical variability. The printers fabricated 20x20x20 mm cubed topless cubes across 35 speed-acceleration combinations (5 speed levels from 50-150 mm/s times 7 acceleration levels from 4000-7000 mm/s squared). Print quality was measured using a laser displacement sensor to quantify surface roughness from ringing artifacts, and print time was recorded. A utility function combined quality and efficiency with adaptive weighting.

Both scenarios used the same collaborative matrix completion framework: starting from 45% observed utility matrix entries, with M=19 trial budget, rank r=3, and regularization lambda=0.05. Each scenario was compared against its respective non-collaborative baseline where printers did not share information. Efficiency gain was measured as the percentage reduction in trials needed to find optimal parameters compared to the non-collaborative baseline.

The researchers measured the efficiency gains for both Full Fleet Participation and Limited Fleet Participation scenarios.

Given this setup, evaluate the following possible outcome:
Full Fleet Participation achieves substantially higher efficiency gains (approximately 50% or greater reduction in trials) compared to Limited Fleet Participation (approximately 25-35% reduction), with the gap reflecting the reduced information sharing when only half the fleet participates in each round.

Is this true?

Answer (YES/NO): NO